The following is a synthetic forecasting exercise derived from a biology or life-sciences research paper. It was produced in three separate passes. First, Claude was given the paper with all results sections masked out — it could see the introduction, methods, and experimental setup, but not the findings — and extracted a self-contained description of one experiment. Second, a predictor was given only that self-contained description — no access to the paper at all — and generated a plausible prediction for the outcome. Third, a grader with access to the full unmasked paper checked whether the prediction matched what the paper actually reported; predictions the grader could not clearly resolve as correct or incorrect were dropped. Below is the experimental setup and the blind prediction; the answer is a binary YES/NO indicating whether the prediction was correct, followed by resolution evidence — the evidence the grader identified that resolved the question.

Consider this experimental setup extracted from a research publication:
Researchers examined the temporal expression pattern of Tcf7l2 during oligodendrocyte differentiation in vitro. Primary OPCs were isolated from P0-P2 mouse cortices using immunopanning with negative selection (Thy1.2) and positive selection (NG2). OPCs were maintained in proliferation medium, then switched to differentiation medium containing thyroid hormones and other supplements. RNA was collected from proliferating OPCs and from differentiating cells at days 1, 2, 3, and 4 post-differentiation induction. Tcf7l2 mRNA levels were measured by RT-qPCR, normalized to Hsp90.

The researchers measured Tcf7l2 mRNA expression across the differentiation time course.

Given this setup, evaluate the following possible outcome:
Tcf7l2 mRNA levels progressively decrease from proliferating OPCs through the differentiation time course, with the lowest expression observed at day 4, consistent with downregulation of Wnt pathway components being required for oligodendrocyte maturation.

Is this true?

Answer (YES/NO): NO